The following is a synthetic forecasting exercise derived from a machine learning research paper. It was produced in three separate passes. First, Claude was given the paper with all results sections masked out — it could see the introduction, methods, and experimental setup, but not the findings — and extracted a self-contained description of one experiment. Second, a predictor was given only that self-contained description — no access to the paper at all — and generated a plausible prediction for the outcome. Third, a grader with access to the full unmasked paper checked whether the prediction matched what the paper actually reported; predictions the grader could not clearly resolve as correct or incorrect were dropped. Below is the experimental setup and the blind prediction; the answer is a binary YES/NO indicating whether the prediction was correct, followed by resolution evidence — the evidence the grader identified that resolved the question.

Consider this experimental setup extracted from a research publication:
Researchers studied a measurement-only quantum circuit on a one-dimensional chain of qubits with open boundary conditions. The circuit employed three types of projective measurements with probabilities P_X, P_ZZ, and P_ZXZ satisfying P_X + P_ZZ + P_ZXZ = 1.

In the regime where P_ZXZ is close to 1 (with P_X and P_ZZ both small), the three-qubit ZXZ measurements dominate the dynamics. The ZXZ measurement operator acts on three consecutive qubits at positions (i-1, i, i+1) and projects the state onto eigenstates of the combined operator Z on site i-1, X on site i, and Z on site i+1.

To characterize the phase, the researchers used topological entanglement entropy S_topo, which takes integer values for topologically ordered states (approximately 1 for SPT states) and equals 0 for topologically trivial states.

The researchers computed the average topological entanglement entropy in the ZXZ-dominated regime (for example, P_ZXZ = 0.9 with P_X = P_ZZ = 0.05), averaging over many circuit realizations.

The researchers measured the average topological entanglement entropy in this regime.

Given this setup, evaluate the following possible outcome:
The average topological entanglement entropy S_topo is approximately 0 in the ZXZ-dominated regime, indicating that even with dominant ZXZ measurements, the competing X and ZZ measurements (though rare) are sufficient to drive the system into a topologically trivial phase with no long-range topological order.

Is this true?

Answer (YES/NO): NO